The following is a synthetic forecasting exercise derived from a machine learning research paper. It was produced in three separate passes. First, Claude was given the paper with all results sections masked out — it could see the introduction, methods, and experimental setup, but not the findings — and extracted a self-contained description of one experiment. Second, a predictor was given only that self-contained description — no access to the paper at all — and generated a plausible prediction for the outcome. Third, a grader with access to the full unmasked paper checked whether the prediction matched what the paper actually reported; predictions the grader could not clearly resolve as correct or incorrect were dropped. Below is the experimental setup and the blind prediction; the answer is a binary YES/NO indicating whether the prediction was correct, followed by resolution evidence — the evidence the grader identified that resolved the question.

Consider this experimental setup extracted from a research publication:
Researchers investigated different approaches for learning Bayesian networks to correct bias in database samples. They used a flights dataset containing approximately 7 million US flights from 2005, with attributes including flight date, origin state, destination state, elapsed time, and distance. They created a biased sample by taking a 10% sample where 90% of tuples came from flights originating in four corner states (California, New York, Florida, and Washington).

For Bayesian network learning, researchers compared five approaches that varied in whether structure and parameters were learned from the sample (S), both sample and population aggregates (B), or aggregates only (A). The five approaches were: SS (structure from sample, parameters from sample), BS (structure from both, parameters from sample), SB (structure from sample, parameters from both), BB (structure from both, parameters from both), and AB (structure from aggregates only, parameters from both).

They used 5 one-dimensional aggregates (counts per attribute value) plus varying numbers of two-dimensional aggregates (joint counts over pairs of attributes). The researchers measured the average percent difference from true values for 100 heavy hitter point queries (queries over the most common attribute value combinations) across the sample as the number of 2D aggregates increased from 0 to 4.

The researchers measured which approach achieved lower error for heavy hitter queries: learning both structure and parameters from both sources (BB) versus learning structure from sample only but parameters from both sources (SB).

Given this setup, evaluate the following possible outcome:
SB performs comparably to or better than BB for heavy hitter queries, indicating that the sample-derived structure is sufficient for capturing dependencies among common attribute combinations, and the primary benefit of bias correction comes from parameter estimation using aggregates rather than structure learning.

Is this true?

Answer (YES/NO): YES